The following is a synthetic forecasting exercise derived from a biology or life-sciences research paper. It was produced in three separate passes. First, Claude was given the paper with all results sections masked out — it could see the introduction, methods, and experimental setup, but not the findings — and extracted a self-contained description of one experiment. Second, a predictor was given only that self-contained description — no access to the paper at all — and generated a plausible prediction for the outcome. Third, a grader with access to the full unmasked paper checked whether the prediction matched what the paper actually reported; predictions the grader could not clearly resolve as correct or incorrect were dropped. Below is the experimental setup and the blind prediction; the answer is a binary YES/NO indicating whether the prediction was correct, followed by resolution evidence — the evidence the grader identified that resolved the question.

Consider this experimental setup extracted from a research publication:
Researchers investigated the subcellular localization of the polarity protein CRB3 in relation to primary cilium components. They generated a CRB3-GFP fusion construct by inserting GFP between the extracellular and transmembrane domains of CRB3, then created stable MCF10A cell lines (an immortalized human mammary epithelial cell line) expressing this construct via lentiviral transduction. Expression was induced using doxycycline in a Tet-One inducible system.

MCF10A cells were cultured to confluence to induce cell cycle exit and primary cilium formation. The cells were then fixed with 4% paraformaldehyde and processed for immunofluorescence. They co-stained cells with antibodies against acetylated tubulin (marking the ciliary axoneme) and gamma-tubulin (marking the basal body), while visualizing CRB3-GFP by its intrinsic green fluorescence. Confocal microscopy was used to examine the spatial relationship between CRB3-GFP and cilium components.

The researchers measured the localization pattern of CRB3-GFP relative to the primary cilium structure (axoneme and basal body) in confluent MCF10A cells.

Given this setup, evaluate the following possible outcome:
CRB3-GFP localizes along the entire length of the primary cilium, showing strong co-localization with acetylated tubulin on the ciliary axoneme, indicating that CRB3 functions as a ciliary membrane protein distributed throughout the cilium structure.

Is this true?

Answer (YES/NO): NO